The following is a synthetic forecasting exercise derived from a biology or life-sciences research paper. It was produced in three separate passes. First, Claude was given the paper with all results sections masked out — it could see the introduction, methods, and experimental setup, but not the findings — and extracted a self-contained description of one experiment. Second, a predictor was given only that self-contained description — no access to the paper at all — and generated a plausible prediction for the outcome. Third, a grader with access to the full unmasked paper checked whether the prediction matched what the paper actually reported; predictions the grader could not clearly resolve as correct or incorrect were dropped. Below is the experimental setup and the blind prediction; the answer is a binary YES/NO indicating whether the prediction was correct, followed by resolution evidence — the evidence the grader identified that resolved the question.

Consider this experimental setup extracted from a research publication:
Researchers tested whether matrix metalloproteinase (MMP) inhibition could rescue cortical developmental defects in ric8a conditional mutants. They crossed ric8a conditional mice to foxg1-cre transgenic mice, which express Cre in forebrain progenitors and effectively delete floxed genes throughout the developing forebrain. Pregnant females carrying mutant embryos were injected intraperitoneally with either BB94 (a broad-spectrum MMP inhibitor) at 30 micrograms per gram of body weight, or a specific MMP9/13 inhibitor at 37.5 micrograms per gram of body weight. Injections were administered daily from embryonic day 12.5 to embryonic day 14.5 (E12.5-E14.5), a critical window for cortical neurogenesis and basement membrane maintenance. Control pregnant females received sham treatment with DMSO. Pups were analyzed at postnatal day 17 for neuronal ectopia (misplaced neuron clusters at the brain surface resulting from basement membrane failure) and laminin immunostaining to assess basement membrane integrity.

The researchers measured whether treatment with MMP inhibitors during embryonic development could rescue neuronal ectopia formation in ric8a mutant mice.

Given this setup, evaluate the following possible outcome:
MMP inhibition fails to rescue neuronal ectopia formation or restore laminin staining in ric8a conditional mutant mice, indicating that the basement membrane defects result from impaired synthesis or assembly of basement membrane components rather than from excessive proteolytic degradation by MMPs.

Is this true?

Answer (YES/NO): NO